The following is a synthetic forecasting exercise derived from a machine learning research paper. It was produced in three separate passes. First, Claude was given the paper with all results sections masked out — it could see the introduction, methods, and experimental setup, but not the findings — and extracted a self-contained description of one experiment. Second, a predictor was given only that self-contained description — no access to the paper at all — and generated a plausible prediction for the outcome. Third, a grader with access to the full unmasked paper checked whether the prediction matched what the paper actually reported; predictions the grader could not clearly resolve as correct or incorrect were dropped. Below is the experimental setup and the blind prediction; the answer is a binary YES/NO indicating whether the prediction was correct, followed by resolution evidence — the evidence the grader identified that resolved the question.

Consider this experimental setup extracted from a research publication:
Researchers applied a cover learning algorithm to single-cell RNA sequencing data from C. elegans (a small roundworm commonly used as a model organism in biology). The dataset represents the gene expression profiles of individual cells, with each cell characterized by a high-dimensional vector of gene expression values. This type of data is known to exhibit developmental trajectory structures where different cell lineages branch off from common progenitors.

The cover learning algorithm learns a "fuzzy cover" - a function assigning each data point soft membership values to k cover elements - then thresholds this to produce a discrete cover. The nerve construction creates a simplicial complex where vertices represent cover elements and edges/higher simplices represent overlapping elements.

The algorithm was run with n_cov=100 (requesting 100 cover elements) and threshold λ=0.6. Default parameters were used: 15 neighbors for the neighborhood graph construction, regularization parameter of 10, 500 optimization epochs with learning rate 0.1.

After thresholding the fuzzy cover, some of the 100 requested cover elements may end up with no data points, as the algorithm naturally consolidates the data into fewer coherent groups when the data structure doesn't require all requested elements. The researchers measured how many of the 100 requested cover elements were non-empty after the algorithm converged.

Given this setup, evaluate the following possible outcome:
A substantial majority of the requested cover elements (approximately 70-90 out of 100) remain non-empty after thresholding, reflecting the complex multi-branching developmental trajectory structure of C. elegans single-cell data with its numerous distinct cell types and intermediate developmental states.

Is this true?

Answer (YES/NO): NO